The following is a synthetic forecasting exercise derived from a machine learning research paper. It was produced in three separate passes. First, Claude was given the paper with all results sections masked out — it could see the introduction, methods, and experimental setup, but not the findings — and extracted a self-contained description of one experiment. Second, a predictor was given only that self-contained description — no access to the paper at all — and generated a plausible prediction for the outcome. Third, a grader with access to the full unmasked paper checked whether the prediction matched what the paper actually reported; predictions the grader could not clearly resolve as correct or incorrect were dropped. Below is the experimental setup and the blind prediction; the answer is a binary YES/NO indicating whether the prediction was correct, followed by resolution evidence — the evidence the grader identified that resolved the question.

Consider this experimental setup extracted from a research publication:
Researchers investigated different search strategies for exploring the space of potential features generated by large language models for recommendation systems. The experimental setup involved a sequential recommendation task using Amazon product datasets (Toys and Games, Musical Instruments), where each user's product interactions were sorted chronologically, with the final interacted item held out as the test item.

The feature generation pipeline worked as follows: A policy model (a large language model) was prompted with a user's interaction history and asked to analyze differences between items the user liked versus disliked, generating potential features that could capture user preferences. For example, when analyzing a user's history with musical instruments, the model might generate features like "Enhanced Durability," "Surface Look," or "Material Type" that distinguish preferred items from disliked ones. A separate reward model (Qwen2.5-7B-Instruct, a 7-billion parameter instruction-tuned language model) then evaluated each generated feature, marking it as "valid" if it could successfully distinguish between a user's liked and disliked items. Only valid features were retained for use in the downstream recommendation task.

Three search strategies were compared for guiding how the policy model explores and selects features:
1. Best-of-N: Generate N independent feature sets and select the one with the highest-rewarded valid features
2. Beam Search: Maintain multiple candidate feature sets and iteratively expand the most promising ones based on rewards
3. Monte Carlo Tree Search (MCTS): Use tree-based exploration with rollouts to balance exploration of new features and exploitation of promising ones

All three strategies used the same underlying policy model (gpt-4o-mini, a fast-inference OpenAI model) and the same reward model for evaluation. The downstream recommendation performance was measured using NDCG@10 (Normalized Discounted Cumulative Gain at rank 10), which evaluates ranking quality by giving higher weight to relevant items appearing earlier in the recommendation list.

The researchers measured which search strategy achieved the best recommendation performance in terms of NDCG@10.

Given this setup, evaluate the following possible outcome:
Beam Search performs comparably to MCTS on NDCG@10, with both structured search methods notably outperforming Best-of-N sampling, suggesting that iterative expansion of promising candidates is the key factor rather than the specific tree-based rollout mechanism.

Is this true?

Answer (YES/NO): NO